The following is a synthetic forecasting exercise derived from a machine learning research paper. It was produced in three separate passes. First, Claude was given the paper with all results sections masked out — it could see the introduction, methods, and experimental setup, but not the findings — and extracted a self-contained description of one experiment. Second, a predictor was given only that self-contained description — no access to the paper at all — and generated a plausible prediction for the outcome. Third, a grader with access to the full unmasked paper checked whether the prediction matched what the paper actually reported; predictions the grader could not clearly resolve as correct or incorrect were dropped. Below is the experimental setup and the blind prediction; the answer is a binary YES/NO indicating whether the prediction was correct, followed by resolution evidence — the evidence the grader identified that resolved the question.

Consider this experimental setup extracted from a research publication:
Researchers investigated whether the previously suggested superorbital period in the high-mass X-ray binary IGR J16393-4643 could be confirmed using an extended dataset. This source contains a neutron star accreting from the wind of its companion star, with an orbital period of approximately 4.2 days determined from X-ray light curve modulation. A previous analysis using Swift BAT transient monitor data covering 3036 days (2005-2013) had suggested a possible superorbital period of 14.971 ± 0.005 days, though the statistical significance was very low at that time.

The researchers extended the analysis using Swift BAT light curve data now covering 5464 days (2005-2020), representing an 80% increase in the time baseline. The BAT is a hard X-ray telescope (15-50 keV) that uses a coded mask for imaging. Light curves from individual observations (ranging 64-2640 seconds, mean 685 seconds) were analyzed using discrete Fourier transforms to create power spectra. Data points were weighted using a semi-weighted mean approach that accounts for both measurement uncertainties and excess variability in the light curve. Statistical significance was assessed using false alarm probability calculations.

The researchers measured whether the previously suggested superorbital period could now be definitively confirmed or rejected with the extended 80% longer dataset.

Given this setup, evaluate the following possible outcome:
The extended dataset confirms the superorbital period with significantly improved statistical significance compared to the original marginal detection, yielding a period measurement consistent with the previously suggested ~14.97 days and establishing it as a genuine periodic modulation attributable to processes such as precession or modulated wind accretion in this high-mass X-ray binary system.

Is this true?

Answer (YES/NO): NO